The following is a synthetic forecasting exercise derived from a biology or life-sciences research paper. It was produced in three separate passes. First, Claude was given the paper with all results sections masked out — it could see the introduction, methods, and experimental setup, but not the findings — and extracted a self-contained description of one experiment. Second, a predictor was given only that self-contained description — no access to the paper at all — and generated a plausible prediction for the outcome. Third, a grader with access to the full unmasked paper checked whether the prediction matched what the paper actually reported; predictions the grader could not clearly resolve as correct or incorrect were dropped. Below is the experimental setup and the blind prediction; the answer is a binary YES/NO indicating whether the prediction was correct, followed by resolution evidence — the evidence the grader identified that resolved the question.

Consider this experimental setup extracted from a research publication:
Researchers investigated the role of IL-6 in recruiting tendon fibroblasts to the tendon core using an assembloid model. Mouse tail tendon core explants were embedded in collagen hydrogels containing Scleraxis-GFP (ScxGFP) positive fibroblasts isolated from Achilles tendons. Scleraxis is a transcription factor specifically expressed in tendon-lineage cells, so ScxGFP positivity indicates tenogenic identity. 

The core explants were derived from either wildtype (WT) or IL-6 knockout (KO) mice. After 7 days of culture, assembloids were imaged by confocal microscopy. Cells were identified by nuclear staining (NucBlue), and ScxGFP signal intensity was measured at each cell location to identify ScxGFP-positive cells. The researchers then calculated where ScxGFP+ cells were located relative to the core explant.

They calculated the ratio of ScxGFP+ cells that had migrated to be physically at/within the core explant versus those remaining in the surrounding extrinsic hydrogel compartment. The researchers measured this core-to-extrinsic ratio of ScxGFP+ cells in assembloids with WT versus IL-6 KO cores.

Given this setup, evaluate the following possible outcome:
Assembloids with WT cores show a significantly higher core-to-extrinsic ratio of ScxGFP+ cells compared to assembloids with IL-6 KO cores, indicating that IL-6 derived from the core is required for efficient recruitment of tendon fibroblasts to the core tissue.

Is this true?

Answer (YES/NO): YES